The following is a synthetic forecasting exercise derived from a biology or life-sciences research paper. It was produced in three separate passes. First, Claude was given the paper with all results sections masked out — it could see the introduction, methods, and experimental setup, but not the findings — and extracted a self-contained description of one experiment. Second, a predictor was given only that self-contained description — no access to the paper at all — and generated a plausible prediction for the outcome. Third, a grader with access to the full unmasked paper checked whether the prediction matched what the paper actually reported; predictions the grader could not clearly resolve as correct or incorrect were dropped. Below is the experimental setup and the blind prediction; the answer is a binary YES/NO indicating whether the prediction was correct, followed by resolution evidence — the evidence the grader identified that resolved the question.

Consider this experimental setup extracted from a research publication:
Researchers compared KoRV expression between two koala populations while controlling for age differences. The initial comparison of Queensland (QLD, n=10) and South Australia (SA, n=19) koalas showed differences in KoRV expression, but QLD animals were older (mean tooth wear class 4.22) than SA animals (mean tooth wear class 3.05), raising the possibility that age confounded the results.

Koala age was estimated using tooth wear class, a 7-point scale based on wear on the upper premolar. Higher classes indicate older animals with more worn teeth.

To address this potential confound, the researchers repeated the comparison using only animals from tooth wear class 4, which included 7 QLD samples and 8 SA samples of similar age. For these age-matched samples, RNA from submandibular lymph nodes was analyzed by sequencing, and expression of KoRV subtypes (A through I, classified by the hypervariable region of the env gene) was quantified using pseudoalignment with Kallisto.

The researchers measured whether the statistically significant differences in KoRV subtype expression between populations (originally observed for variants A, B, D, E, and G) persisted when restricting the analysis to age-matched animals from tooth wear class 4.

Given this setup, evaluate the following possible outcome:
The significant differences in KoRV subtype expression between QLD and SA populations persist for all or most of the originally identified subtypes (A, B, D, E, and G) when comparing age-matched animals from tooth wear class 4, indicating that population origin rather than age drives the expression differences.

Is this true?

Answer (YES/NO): YES